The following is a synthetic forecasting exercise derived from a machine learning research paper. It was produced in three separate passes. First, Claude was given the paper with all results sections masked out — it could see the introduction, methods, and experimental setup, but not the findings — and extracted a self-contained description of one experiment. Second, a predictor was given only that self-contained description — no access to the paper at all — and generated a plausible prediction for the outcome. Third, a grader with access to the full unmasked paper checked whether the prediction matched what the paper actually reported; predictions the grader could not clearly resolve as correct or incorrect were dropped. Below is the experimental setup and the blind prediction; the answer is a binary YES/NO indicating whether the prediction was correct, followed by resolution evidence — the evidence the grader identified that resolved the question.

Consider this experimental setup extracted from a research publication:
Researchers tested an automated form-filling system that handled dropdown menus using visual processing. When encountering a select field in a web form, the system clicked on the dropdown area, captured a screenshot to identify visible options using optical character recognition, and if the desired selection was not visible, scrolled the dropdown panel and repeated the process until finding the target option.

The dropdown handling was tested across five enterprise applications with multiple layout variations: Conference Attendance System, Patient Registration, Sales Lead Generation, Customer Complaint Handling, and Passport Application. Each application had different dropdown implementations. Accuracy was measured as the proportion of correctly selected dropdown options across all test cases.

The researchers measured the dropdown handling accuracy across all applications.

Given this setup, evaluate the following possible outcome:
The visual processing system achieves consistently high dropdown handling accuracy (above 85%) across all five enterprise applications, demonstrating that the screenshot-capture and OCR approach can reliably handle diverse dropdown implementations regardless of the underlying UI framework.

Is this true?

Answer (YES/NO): YES